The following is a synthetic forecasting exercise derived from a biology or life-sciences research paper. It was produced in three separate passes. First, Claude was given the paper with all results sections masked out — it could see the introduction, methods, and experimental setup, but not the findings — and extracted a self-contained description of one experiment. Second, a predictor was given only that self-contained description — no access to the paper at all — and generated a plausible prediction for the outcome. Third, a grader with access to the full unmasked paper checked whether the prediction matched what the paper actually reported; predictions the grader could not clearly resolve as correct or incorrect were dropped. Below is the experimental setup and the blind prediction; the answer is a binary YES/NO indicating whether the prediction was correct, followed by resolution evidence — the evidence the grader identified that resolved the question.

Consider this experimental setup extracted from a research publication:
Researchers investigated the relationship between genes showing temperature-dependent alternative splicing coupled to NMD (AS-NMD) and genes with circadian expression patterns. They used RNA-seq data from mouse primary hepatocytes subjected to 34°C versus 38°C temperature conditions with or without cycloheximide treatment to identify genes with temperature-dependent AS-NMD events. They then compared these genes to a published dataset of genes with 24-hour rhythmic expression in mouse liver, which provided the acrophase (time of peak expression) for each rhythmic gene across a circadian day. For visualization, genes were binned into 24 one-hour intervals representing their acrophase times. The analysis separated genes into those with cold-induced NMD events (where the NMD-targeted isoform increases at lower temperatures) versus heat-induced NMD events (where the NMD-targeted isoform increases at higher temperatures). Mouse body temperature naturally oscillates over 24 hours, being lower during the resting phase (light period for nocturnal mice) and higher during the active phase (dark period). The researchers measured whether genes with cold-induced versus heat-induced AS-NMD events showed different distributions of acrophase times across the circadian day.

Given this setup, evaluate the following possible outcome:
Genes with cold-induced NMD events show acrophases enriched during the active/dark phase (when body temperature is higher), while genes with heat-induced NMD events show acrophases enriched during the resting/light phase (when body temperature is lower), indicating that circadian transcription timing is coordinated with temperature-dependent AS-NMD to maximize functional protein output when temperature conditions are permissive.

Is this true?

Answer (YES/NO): NO